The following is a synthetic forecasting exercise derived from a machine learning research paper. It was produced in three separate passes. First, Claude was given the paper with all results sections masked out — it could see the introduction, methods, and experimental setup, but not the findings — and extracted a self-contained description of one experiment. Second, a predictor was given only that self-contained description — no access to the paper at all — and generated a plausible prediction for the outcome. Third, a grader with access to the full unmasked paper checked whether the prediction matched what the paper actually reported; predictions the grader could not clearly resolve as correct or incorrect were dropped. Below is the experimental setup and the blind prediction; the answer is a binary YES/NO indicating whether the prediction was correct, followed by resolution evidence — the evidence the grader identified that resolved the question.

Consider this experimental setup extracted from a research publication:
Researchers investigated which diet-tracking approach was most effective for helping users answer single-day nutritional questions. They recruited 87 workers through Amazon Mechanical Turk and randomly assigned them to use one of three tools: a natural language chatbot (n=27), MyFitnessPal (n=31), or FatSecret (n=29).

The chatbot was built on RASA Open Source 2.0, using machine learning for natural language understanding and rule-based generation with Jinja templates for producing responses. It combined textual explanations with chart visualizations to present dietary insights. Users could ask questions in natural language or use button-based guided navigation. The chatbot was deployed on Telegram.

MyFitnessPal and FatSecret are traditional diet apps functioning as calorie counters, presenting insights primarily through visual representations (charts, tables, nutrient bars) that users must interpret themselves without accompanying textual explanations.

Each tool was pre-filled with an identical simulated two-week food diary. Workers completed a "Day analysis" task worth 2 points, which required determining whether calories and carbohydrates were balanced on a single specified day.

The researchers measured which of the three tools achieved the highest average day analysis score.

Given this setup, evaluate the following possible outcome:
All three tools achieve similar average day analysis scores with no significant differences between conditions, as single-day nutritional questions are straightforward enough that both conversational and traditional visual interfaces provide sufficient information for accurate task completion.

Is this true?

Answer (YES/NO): NO